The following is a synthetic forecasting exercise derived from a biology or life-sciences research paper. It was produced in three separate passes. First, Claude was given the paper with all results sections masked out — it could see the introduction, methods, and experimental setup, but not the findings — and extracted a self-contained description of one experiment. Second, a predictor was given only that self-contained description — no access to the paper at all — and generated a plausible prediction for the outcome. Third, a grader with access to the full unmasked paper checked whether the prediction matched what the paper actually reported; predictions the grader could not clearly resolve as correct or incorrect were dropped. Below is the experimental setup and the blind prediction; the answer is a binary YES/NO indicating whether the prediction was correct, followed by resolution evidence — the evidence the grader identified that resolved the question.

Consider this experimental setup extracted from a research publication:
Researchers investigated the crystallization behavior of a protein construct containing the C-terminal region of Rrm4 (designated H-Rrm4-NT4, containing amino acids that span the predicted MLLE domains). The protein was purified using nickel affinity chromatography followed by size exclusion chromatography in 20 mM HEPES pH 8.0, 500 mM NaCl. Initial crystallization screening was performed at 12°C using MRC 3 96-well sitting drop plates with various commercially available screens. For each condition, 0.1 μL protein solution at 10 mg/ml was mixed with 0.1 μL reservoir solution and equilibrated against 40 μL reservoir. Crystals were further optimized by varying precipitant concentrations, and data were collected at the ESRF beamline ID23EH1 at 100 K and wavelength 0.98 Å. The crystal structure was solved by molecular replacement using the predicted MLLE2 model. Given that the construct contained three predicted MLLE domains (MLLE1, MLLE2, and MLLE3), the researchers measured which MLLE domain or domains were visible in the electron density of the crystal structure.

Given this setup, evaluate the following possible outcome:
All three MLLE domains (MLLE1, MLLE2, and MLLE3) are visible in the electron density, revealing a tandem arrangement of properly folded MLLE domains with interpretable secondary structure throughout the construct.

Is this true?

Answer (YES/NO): NO